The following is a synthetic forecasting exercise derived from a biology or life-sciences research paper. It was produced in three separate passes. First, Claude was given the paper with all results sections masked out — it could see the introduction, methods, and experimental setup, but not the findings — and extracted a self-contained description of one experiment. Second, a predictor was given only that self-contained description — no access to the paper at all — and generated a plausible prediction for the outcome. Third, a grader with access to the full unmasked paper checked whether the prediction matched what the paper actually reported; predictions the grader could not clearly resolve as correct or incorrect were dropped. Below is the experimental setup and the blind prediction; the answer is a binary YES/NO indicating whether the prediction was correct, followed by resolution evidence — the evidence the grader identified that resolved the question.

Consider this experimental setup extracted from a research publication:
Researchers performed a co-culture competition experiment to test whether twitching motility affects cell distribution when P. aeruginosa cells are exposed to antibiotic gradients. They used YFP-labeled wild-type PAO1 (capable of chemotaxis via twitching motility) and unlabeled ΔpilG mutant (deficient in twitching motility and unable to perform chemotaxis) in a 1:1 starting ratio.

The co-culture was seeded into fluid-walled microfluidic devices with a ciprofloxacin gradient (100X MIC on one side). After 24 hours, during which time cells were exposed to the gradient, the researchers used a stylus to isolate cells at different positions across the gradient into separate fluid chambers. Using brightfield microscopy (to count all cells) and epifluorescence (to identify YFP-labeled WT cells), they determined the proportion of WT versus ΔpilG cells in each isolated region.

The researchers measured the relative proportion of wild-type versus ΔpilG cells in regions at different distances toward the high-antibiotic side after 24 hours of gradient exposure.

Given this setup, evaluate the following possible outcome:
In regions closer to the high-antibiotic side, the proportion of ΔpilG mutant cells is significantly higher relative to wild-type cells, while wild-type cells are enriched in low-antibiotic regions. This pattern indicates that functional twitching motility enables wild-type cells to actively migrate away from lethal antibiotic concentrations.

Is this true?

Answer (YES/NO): NO